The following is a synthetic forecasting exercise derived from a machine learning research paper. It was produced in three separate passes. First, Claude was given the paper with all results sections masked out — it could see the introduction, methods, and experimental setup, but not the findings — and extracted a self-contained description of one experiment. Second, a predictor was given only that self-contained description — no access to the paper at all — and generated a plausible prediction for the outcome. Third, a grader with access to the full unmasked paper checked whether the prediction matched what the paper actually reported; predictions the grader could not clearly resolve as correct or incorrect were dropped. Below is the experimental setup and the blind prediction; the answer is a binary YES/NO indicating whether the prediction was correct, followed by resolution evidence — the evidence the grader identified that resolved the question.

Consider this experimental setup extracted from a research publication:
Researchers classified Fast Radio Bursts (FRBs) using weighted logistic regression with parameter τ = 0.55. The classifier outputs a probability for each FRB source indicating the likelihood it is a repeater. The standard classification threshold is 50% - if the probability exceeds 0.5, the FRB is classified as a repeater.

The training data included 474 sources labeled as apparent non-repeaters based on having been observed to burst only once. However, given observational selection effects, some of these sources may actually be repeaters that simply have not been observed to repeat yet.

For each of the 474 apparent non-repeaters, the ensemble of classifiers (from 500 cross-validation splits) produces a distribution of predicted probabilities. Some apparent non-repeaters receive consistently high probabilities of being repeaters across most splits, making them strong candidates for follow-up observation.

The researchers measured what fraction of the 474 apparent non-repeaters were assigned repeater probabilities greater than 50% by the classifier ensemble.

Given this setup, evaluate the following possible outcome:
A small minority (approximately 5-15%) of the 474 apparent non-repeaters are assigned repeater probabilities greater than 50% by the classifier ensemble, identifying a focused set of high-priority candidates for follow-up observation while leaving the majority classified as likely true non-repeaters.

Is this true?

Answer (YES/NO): NO